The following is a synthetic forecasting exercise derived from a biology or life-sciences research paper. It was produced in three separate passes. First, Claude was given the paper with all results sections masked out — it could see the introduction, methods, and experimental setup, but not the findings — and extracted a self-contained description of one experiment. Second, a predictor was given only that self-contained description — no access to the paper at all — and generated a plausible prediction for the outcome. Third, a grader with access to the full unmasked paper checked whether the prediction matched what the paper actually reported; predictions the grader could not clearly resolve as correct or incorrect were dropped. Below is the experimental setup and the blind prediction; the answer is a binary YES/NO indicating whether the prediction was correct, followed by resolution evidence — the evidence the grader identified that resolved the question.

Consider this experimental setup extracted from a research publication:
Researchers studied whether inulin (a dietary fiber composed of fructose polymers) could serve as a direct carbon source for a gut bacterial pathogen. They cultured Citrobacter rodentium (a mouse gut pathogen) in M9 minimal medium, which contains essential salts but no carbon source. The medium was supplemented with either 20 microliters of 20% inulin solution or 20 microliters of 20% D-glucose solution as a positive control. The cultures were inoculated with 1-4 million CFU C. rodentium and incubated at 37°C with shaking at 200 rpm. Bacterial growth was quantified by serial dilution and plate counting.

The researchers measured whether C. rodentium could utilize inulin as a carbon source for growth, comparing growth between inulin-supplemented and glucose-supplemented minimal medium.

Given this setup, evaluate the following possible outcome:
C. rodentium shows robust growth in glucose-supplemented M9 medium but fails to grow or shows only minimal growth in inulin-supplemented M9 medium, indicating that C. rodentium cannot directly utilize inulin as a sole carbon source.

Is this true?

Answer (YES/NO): YES